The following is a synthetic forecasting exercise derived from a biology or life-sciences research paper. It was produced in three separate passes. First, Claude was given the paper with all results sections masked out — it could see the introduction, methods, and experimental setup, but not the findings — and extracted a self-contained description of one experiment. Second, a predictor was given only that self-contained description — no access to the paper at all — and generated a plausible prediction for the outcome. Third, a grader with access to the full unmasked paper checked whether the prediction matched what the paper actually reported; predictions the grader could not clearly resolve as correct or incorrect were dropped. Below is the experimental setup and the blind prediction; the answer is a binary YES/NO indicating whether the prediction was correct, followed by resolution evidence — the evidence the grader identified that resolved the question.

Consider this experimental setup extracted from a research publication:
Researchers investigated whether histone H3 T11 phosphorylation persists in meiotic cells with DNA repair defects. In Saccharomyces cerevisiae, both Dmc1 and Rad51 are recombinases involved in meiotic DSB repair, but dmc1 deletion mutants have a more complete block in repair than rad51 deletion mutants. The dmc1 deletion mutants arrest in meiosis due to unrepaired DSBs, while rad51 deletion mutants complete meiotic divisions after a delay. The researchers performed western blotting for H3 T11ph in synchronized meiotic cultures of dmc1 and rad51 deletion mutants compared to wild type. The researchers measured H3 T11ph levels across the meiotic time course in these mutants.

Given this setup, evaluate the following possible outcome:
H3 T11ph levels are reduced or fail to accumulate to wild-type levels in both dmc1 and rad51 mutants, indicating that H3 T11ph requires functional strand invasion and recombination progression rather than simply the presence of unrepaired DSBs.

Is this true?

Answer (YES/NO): NO